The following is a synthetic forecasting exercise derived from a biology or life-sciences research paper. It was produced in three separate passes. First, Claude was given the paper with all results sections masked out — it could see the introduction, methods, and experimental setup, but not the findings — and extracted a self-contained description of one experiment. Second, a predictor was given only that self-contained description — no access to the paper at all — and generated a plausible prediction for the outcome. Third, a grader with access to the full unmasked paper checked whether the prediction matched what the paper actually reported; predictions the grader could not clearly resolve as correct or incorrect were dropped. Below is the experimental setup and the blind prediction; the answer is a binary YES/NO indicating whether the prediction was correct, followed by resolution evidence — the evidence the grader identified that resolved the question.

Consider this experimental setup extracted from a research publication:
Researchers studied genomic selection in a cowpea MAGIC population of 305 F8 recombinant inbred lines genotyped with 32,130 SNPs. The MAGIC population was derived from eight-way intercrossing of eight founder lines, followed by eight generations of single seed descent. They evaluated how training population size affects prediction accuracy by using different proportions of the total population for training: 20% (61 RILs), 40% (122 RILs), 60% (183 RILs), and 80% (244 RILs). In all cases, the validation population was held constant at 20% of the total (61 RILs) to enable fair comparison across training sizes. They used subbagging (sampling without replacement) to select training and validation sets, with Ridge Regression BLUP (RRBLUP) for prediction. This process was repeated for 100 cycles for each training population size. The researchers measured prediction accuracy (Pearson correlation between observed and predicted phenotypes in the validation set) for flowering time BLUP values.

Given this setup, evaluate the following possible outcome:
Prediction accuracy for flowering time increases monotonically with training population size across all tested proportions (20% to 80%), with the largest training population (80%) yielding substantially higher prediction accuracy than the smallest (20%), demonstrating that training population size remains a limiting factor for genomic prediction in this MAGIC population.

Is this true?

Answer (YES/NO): YES